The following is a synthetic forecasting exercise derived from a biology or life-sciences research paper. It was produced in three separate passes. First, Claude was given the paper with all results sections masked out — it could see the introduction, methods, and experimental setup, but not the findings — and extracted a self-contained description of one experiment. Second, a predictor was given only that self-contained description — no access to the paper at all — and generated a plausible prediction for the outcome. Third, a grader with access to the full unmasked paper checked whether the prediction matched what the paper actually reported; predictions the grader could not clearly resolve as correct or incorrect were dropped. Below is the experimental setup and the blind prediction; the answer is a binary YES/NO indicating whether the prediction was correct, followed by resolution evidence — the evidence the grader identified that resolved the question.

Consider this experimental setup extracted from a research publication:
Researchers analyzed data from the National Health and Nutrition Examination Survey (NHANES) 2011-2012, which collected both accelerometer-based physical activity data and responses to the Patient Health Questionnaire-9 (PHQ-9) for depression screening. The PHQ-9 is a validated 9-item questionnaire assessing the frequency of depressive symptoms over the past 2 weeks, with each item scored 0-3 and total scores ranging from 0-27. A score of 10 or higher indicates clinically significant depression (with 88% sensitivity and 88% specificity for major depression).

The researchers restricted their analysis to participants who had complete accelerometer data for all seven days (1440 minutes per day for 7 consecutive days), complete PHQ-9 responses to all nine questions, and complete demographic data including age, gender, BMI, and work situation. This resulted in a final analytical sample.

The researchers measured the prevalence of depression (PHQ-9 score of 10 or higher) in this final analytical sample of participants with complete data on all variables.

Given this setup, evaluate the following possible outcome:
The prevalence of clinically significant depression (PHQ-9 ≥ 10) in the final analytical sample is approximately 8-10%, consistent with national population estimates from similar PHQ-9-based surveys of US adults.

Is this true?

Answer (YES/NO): YES